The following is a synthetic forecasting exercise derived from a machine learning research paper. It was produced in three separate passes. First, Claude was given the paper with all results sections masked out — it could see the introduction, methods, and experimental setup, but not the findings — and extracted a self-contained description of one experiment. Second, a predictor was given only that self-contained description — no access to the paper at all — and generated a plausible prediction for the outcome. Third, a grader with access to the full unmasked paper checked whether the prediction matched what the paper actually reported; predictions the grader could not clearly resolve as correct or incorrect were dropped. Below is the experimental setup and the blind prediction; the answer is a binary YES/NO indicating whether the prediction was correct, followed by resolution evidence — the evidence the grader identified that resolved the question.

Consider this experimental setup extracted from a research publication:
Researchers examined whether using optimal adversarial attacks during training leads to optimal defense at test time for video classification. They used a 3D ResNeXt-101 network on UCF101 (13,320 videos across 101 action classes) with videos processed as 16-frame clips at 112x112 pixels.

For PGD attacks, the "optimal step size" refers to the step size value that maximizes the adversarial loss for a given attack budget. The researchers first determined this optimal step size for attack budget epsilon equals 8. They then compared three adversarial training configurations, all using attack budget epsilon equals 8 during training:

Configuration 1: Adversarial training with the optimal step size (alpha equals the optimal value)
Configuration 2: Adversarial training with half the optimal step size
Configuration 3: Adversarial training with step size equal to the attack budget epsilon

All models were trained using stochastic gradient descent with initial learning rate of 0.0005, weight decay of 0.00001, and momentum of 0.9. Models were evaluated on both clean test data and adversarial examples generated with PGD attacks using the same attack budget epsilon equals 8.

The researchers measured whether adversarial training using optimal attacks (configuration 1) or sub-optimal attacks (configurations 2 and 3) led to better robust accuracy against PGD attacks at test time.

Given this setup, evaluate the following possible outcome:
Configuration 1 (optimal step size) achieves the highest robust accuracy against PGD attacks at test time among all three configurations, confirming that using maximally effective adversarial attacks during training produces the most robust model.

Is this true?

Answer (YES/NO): NO